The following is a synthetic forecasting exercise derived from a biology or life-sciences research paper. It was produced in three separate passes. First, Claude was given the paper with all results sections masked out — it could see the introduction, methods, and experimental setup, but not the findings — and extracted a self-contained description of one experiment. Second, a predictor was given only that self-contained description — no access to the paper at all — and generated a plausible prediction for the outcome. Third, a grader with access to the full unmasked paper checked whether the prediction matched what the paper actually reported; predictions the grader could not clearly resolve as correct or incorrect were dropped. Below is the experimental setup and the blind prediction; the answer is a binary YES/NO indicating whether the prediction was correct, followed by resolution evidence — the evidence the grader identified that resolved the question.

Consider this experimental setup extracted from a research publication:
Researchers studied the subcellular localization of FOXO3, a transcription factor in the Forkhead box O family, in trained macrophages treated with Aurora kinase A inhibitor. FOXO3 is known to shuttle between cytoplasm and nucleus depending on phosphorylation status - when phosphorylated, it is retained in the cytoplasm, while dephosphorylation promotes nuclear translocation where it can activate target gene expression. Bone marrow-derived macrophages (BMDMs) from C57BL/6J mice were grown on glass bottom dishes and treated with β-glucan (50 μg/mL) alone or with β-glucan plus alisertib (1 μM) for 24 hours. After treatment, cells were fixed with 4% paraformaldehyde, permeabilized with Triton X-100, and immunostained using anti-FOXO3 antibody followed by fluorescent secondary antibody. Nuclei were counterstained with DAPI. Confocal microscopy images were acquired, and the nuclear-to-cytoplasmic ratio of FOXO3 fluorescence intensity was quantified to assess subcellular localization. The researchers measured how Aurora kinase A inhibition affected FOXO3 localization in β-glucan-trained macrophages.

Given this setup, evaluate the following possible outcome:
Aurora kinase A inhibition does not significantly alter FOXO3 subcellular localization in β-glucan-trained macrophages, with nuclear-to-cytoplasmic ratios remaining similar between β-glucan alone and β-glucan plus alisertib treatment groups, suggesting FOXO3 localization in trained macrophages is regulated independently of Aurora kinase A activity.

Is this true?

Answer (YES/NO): NO